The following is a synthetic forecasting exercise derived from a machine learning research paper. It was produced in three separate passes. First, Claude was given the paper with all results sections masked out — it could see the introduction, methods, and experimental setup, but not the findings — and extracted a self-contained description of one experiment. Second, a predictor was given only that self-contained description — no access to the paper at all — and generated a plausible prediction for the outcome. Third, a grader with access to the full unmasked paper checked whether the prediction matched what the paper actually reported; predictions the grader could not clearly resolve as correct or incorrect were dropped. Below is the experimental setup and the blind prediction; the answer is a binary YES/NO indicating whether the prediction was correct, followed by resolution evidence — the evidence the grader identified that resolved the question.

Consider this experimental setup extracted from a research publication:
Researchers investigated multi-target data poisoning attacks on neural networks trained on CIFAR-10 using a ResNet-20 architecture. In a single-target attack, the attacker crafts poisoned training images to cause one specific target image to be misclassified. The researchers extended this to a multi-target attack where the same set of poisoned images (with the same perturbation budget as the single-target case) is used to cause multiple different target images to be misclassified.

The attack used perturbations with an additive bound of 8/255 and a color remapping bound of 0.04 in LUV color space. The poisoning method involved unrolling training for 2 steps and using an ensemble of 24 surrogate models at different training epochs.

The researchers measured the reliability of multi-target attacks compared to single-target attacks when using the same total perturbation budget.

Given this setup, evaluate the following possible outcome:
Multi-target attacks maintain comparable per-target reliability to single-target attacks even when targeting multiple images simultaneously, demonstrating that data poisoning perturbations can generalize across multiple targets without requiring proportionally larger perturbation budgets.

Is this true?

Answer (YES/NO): NO